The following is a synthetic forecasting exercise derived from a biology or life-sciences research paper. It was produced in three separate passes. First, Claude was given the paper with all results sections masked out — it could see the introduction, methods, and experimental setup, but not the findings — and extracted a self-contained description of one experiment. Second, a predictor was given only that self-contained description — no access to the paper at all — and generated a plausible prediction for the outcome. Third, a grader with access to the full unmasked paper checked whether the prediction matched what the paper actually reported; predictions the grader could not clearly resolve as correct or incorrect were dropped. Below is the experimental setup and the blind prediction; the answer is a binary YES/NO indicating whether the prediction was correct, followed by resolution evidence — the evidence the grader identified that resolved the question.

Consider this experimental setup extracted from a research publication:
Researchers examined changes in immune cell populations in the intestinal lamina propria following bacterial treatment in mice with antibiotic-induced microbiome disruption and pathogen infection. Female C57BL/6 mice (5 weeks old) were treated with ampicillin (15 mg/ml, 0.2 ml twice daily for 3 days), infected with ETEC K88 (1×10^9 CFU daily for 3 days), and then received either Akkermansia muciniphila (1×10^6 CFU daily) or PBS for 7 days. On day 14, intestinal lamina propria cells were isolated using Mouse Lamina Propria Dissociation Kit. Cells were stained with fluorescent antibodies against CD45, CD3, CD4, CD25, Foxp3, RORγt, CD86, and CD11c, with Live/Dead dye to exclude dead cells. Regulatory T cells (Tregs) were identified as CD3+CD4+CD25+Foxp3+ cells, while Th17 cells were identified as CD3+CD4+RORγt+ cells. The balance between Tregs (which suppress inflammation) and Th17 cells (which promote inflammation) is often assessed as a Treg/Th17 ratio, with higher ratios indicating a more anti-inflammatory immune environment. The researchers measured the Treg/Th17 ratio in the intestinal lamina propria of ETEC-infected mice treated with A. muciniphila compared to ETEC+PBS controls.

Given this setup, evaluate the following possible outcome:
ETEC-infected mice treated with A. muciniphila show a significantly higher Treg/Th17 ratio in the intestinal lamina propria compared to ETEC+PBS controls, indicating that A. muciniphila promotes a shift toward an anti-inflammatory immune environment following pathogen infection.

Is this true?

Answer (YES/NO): YES